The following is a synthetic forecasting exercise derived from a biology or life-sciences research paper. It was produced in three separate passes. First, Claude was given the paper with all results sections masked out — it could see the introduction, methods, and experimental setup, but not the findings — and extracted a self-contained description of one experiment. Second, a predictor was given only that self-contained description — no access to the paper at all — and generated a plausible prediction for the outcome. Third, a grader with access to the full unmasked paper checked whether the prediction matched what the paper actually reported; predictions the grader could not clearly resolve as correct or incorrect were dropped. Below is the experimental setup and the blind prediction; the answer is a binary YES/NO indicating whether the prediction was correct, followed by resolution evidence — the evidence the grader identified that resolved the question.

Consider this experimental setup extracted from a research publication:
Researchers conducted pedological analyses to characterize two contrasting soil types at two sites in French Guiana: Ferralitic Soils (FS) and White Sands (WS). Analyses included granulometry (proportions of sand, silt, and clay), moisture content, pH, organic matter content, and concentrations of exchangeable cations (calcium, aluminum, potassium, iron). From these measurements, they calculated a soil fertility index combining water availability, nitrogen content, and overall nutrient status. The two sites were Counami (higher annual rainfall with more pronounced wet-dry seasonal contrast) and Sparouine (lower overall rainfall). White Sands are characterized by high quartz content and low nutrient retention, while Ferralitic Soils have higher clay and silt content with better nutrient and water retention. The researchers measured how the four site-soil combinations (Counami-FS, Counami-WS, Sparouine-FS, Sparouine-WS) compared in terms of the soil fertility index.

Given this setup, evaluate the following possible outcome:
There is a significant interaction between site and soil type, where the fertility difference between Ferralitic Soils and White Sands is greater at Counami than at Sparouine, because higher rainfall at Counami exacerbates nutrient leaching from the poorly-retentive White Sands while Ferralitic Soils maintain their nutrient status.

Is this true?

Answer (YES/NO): NO